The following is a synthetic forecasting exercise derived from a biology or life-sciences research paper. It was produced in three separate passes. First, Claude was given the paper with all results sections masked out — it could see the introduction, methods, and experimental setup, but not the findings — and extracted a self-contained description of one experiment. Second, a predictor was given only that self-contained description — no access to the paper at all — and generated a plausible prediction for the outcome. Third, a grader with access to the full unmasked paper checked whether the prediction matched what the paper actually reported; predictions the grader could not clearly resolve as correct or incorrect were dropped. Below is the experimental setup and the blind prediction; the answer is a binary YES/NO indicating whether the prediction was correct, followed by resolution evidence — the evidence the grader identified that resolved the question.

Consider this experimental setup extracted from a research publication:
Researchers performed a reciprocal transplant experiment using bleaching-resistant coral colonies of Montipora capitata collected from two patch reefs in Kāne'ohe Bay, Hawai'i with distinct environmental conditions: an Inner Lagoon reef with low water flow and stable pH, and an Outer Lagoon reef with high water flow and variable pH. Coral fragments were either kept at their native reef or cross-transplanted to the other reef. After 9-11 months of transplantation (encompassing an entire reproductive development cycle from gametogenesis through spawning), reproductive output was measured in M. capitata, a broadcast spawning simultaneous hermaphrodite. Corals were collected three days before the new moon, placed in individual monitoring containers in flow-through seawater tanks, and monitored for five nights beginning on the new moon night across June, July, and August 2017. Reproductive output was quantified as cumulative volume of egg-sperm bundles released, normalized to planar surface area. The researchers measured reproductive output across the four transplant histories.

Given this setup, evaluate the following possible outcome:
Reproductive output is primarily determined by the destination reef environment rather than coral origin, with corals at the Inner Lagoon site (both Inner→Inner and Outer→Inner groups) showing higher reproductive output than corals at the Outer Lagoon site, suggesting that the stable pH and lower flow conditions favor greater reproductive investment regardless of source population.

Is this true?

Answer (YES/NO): NO